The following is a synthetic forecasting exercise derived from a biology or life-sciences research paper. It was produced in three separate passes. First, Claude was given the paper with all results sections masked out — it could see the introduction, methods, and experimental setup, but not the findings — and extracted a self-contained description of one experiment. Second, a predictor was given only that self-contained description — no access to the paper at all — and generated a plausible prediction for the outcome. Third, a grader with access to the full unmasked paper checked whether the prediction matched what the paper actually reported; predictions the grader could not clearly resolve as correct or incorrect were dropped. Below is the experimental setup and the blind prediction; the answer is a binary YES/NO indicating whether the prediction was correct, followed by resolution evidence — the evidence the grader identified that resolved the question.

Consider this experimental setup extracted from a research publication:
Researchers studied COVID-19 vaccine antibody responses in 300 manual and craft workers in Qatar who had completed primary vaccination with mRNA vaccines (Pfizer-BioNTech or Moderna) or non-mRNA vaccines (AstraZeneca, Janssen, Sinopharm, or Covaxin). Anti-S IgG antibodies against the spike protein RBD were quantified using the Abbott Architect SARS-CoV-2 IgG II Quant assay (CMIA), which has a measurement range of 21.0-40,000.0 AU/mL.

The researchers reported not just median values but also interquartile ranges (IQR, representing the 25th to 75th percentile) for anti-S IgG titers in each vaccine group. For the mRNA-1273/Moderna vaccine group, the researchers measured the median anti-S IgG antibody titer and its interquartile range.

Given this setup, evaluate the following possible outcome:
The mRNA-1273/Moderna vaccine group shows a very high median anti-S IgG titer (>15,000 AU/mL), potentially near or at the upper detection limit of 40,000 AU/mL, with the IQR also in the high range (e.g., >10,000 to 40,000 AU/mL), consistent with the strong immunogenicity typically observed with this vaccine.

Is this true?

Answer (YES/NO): NO